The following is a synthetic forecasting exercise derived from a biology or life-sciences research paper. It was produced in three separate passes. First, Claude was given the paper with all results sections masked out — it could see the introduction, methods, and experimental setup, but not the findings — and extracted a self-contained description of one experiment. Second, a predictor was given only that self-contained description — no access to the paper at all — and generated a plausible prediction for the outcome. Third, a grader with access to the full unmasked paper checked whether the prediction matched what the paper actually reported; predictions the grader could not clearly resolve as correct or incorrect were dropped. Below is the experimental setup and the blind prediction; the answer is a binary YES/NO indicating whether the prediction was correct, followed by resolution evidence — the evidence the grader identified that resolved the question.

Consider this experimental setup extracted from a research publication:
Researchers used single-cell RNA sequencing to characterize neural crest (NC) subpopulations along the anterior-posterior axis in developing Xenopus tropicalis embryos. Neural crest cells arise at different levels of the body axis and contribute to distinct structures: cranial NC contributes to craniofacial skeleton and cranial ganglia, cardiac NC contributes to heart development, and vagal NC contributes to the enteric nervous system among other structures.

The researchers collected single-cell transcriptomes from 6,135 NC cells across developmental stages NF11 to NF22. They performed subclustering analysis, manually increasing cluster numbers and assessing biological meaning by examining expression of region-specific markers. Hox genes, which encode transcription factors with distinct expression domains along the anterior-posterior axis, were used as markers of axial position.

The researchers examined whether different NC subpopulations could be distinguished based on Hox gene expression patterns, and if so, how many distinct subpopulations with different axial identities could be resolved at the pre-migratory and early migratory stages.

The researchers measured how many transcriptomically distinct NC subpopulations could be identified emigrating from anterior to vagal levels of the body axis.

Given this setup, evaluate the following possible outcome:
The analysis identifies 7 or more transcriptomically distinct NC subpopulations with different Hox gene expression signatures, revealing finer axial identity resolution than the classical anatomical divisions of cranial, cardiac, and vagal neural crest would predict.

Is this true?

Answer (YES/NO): YES